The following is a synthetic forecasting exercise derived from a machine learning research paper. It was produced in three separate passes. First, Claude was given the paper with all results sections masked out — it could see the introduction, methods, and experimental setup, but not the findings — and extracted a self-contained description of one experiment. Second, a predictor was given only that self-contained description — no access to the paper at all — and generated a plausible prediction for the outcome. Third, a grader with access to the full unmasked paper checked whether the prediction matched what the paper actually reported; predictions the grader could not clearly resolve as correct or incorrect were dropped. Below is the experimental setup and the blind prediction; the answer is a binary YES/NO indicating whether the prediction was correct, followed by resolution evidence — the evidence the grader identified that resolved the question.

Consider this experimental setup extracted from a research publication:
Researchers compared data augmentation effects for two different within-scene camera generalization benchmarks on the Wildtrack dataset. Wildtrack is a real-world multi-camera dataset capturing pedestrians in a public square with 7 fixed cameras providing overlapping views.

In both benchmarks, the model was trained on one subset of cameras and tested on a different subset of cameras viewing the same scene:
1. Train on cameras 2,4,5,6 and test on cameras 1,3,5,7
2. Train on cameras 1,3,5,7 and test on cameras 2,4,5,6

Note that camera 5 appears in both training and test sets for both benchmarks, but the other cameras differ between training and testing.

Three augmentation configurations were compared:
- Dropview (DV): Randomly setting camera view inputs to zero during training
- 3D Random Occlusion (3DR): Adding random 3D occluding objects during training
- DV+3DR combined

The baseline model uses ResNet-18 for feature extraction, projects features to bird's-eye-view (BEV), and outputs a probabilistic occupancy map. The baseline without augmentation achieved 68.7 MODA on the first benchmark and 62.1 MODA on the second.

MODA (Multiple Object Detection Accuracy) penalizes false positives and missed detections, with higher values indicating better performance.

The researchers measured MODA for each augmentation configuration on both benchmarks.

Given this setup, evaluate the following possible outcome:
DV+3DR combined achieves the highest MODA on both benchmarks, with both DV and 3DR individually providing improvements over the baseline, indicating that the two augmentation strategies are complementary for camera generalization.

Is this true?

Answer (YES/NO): YES